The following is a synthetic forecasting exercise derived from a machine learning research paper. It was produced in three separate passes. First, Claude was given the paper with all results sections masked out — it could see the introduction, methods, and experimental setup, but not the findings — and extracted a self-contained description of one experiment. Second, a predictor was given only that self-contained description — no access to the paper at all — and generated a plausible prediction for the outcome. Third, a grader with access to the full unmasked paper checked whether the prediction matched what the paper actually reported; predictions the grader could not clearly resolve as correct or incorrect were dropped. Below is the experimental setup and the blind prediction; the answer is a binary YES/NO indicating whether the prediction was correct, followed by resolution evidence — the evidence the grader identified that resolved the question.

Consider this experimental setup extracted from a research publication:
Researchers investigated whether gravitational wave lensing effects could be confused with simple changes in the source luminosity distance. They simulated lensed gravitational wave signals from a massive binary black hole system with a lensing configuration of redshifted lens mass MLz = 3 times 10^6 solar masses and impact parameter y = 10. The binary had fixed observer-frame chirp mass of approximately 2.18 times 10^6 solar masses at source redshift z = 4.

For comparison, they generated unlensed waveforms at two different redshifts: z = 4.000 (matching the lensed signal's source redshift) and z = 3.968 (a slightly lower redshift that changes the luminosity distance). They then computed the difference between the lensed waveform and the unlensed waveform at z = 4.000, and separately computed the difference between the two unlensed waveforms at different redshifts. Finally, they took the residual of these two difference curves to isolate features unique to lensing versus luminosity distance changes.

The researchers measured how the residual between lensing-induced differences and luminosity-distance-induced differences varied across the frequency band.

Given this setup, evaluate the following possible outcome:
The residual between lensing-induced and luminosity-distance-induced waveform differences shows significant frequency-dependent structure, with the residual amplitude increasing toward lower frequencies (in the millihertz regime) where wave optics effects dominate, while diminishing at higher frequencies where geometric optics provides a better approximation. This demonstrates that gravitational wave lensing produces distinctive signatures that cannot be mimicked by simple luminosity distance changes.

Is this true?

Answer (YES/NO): NO